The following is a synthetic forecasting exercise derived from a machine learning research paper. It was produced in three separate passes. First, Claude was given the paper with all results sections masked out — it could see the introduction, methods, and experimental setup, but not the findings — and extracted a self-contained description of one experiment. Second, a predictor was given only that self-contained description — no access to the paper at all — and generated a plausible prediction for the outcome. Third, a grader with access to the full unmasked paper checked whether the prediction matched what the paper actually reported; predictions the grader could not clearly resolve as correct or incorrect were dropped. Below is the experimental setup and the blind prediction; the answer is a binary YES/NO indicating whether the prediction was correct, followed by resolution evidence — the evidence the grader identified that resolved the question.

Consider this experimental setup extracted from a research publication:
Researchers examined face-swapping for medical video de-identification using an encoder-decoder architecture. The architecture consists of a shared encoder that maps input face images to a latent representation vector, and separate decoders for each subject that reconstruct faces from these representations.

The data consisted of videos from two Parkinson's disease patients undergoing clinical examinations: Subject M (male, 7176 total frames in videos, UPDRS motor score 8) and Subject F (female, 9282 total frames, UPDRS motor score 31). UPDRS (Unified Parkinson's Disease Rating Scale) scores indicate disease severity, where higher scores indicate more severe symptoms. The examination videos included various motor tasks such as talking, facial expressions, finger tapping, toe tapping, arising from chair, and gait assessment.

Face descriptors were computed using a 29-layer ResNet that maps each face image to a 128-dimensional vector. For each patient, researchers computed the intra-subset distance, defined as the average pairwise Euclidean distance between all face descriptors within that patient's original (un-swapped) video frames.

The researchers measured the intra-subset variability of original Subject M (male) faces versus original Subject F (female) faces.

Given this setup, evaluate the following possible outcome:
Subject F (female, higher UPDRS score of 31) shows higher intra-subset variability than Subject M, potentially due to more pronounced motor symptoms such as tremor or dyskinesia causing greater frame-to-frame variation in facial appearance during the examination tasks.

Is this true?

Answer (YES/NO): YES